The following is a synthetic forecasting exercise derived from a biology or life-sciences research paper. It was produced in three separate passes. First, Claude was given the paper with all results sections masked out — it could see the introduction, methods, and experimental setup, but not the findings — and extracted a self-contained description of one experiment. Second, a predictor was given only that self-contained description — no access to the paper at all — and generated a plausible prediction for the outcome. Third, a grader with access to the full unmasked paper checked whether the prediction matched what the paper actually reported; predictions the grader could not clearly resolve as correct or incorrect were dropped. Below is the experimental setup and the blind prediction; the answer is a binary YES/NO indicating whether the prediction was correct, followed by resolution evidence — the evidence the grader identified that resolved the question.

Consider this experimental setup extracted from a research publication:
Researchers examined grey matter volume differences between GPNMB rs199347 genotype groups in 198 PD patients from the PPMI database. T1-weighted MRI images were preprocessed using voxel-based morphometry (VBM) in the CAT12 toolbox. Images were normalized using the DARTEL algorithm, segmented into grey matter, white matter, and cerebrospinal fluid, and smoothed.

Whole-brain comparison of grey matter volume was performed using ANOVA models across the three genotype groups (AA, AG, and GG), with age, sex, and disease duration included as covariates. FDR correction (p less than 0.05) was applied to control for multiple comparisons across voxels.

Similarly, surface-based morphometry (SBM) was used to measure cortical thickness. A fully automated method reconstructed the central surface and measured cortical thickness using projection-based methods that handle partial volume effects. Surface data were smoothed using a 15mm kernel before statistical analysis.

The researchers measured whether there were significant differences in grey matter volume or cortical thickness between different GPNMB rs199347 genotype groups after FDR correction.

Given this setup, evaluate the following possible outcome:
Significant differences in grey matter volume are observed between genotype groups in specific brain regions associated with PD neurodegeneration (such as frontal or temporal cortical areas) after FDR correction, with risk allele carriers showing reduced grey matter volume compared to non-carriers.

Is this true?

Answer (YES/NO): NO